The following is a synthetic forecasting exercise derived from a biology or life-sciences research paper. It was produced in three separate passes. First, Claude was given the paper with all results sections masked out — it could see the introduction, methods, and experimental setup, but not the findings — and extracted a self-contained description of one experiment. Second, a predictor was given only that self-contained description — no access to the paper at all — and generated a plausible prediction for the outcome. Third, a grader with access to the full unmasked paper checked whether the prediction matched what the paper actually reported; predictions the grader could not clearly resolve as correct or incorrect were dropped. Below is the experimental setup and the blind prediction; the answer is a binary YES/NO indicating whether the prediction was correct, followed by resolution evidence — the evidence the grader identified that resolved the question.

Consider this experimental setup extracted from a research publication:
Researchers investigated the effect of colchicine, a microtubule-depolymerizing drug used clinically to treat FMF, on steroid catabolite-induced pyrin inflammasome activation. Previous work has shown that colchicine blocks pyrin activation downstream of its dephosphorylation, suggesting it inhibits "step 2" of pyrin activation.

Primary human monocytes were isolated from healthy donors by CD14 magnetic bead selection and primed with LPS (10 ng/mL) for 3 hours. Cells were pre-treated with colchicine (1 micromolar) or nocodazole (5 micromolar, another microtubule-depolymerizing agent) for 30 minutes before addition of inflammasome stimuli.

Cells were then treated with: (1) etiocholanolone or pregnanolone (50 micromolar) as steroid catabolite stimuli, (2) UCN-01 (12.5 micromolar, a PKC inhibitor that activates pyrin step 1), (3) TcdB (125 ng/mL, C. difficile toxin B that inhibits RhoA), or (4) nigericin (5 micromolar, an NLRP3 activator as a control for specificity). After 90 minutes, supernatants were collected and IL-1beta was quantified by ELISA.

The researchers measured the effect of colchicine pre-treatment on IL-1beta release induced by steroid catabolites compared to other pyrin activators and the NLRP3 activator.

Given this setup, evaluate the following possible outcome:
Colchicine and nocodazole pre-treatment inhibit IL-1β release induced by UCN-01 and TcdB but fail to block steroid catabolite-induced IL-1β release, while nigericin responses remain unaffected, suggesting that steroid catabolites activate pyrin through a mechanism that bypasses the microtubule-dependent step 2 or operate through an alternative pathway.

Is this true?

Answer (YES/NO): NO